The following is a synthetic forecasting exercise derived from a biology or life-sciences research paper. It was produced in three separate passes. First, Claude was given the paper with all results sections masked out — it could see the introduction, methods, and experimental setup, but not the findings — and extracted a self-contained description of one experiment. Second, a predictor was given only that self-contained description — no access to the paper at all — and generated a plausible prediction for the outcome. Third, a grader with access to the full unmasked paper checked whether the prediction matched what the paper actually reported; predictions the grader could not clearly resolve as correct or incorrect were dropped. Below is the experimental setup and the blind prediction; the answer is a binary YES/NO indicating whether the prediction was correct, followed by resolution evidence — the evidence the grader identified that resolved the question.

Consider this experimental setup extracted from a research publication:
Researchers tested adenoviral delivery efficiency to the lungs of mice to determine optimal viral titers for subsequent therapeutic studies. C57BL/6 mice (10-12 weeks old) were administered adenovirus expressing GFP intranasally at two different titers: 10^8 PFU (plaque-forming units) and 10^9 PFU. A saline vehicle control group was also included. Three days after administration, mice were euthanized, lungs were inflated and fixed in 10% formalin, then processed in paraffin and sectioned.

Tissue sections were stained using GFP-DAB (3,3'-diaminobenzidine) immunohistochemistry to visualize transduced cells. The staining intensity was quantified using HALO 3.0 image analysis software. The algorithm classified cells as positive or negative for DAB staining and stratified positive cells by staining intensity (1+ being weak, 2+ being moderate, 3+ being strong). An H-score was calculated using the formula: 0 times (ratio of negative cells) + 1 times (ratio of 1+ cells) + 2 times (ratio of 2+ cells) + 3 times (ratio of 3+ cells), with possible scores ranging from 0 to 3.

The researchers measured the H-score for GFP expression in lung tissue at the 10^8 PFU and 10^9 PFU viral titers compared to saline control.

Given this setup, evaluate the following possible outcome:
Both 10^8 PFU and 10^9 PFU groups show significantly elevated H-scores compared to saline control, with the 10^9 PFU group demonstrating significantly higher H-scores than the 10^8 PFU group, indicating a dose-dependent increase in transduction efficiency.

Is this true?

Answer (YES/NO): NO